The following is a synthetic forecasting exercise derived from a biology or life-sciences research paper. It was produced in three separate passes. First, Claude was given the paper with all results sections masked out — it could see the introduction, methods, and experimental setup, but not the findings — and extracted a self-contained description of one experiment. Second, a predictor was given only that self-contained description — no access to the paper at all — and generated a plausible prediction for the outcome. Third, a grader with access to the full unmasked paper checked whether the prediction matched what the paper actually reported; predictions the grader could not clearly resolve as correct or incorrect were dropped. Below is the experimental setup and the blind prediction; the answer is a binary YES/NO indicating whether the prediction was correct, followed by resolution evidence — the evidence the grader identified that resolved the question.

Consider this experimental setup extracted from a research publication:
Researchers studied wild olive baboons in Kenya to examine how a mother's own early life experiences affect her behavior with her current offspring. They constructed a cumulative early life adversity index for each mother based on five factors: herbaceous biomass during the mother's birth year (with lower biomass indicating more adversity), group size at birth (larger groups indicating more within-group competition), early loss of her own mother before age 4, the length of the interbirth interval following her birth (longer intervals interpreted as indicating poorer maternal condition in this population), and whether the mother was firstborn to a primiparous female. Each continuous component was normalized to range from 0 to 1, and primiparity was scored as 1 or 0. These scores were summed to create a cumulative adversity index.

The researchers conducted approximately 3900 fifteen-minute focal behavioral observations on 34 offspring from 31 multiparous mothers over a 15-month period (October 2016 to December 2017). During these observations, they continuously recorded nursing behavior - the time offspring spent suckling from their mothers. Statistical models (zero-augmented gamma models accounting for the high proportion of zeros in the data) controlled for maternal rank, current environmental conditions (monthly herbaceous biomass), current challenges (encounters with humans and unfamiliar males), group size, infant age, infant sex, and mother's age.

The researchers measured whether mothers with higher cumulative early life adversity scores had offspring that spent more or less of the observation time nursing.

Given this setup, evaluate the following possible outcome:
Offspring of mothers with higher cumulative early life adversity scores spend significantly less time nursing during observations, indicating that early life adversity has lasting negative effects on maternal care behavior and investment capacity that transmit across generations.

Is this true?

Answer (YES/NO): NO